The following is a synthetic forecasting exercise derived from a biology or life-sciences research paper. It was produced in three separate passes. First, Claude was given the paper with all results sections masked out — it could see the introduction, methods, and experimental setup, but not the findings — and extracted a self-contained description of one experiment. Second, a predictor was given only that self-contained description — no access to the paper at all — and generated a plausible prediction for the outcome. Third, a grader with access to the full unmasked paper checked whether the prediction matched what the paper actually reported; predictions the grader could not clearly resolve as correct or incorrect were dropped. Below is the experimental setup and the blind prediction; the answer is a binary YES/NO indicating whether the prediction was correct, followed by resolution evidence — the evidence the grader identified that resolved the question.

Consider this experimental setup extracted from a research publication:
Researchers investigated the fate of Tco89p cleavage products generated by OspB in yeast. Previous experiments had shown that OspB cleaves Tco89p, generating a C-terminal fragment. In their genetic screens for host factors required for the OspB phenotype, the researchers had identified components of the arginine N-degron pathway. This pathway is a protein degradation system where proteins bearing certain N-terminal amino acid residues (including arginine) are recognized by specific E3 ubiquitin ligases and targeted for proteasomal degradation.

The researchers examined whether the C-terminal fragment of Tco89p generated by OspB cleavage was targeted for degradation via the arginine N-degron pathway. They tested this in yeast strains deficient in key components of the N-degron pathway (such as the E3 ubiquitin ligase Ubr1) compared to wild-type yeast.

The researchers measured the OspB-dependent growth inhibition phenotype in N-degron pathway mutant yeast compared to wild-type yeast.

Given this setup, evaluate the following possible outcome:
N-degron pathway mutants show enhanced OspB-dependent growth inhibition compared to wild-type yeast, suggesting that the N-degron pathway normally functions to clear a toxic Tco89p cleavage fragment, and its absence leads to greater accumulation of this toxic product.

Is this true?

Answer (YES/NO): NO